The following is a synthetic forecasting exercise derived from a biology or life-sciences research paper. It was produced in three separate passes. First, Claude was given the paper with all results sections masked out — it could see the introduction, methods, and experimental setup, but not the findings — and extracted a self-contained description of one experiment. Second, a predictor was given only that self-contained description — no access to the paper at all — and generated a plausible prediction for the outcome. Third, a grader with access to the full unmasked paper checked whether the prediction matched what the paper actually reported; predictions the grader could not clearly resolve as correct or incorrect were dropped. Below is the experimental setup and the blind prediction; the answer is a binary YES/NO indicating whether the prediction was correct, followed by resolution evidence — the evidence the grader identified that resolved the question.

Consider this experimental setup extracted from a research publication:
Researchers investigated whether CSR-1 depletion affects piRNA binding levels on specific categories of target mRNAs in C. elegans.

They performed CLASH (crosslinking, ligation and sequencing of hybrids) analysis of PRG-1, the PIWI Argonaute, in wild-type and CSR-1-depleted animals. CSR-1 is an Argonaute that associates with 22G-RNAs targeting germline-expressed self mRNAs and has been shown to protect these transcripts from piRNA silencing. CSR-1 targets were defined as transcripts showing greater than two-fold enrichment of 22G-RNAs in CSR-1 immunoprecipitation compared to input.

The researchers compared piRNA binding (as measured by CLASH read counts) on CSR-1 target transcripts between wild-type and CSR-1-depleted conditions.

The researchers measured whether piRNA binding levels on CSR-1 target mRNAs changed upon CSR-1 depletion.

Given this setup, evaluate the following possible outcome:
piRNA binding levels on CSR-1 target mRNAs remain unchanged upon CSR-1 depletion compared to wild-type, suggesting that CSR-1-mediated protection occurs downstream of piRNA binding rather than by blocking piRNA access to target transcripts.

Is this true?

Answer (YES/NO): NO